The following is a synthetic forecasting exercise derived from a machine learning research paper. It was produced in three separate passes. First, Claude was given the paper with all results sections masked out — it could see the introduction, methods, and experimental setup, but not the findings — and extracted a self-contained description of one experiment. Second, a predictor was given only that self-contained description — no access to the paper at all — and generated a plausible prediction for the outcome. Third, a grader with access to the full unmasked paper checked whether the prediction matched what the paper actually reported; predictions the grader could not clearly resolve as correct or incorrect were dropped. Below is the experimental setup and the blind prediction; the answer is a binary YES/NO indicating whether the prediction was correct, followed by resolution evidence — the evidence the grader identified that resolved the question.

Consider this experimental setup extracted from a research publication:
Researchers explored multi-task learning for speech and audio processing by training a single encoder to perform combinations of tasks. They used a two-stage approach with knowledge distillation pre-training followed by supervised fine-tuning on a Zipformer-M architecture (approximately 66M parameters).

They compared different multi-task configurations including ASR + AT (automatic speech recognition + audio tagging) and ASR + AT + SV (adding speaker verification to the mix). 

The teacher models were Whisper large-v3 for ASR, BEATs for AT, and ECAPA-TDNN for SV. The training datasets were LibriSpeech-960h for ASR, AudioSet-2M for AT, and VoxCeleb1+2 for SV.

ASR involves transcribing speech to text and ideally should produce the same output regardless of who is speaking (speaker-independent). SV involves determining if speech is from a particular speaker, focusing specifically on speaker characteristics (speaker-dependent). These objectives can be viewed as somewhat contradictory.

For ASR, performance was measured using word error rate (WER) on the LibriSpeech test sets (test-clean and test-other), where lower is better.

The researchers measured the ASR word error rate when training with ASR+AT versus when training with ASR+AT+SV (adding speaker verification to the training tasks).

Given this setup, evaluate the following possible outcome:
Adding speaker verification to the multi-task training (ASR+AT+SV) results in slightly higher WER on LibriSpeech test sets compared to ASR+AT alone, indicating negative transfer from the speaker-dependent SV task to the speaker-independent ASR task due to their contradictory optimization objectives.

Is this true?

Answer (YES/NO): YES